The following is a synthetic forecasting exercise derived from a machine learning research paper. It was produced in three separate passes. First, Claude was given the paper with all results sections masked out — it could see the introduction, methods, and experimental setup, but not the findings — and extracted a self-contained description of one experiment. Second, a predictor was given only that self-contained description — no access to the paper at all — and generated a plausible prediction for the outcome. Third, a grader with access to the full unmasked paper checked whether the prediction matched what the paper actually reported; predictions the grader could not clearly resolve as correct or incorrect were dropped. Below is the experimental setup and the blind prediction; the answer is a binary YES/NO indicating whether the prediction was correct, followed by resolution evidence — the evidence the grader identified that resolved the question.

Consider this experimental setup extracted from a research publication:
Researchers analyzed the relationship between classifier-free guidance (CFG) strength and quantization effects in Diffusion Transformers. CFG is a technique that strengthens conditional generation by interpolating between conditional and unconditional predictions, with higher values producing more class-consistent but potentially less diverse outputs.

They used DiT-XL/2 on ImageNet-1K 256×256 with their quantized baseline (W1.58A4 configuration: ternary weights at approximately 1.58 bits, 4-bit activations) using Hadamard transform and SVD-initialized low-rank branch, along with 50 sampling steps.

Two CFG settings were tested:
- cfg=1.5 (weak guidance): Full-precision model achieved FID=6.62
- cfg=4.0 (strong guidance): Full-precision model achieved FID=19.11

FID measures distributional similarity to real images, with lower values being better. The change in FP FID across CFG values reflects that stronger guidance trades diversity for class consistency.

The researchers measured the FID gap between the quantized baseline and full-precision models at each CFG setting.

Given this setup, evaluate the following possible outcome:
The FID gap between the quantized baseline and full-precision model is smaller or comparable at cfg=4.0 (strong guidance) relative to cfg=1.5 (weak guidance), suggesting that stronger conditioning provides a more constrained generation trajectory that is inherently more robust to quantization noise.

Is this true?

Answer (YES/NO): YES